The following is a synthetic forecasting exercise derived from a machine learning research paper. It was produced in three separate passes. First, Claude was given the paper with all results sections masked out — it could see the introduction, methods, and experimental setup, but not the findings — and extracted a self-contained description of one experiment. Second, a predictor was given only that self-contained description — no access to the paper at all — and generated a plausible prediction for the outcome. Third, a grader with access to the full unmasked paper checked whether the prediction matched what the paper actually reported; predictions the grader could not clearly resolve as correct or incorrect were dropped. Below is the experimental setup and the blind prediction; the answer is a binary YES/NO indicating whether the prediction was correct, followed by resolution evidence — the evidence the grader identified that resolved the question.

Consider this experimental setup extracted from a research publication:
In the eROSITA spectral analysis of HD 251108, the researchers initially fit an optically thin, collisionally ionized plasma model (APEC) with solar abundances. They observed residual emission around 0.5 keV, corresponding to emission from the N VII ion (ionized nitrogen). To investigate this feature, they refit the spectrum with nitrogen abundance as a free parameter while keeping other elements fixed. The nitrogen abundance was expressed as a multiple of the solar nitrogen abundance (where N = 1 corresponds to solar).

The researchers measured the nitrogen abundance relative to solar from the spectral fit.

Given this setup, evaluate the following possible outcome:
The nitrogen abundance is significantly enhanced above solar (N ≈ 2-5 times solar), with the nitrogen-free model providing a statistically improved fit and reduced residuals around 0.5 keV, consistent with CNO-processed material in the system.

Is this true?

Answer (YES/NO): NO